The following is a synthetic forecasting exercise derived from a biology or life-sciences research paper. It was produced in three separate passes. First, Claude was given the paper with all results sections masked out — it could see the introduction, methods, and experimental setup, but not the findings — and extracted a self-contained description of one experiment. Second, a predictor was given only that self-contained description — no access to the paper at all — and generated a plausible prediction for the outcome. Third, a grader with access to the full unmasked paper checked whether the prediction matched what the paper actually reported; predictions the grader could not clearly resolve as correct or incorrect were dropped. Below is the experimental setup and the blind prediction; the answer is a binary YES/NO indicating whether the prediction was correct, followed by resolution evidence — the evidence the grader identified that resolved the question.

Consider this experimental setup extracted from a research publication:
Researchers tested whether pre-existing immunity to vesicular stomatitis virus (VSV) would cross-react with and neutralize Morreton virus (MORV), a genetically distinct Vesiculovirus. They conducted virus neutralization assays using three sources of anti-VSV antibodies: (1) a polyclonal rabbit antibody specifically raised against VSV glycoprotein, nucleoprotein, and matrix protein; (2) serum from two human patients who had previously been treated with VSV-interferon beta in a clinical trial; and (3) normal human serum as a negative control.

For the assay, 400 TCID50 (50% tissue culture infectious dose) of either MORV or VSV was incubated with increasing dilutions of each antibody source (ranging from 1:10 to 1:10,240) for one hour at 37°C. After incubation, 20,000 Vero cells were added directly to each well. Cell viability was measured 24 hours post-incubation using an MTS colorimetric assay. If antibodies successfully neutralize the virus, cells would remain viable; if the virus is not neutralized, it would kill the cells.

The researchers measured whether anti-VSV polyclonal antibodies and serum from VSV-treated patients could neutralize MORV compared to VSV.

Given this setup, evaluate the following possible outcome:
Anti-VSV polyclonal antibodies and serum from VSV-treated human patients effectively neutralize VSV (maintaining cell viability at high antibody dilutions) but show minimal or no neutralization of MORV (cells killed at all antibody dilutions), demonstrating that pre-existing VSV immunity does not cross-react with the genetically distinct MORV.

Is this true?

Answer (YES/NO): NO